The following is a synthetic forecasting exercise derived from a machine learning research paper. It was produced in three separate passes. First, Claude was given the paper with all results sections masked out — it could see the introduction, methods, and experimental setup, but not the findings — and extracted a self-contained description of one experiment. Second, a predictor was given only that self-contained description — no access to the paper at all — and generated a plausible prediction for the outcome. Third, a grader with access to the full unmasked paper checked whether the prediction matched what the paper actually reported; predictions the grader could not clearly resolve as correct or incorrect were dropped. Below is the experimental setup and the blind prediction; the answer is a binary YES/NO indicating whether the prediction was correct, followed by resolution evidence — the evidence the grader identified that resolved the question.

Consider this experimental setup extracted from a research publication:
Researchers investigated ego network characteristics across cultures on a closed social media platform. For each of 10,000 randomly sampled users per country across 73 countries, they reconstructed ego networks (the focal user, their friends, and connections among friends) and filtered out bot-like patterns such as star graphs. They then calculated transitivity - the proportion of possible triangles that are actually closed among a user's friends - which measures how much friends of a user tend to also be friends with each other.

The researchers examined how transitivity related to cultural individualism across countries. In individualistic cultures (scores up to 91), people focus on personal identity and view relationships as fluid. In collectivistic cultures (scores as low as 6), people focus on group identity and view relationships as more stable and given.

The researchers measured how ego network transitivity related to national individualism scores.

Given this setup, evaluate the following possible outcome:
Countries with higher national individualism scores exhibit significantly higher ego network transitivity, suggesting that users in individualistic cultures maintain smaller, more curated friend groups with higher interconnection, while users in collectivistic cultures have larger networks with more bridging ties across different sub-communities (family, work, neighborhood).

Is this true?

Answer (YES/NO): NO